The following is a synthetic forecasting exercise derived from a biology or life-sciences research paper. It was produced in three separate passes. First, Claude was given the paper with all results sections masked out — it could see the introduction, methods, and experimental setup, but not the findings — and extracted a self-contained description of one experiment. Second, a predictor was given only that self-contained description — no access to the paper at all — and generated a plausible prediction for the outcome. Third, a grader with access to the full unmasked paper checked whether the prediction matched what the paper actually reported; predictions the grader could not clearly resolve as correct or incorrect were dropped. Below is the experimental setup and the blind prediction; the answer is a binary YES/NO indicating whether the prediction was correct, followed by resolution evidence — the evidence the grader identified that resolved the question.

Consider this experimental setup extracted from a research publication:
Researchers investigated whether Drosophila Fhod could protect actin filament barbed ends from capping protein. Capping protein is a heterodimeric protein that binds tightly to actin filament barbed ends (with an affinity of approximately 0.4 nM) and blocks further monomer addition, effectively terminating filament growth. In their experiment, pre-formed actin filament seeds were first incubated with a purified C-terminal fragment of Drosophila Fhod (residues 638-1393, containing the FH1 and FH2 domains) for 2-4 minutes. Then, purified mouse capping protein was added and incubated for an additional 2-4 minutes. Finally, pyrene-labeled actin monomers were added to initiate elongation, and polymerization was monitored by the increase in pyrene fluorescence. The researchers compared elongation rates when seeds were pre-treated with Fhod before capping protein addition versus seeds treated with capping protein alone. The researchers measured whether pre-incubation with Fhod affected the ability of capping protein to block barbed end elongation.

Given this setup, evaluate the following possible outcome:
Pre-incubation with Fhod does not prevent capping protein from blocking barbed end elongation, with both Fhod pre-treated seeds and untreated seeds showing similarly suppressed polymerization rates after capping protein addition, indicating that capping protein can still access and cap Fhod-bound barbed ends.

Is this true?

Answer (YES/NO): NO